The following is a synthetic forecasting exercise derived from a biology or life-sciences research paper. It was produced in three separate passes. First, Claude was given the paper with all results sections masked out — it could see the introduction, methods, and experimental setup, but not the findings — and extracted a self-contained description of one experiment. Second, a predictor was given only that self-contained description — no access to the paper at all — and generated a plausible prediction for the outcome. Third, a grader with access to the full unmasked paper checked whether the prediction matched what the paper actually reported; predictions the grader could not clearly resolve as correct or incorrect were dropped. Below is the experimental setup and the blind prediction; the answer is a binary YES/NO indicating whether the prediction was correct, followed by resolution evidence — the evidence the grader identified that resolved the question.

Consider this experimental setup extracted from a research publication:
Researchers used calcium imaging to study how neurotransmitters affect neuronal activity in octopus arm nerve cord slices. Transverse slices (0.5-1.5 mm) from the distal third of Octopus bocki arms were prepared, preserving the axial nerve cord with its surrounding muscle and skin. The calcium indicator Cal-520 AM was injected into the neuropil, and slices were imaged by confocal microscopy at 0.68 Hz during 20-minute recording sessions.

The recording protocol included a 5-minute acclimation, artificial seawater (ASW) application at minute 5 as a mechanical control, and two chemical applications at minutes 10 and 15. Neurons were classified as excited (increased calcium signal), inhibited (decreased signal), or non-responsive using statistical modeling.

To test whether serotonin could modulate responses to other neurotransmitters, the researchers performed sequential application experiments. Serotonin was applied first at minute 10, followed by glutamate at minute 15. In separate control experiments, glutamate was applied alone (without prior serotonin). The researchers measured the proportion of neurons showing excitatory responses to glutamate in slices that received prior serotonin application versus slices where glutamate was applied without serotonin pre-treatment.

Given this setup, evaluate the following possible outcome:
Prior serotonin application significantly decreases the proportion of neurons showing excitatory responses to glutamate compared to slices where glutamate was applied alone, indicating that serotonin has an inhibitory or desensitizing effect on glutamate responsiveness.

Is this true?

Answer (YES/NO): YES